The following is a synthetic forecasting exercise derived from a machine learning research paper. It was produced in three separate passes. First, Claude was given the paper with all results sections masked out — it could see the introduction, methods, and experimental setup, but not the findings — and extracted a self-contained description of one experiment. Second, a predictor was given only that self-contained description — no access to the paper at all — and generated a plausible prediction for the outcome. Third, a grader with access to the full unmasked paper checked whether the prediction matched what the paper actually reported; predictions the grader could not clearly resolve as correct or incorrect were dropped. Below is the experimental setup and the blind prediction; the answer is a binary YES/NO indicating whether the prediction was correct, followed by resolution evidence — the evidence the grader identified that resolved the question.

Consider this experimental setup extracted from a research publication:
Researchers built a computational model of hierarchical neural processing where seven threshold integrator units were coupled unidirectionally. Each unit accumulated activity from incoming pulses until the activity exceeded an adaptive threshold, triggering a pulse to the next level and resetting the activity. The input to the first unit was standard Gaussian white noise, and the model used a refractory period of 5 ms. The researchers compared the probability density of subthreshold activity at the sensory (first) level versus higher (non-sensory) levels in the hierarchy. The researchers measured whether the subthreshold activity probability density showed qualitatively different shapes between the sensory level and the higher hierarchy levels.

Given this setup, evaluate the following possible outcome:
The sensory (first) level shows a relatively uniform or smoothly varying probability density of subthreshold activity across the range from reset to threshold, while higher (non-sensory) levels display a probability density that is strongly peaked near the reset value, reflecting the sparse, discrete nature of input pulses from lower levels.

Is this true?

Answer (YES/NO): NO